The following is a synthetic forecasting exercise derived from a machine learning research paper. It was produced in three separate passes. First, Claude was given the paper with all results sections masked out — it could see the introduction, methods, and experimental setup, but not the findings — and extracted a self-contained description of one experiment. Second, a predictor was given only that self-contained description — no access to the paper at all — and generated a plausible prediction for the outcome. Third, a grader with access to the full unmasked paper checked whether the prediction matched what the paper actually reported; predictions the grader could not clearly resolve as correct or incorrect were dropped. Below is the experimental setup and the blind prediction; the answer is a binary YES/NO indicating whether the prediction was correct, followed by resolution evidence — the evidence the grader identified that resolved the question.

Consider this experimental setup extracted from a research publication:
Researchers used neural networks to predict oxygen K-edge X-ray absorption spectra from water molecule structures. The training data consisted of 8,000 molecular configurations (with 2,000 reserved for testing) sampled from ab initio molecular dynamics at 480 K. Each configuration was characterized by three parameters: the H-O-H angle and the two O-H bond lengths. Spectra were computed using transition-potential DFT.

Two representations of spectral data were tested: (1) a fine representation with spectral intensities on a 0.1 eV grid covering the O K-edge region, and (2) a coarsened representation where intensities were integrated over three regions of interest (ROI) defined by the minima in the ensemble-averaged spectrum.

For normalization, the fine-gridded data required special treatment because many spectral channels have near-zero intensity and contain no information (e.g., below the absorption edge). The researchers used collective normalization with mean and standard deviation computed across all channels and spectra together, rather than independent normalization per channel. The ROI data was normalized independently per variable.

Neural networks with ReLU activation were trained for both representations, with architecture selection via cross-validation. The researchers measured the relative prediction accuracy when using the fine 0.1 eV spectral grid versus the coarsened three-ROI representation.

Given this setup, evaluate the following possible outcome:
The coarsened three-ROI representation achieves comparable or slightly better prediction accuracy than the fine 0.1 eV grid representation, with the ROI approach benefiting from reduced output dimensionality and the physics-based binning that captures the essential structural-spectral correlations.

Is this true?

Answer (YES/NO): NO